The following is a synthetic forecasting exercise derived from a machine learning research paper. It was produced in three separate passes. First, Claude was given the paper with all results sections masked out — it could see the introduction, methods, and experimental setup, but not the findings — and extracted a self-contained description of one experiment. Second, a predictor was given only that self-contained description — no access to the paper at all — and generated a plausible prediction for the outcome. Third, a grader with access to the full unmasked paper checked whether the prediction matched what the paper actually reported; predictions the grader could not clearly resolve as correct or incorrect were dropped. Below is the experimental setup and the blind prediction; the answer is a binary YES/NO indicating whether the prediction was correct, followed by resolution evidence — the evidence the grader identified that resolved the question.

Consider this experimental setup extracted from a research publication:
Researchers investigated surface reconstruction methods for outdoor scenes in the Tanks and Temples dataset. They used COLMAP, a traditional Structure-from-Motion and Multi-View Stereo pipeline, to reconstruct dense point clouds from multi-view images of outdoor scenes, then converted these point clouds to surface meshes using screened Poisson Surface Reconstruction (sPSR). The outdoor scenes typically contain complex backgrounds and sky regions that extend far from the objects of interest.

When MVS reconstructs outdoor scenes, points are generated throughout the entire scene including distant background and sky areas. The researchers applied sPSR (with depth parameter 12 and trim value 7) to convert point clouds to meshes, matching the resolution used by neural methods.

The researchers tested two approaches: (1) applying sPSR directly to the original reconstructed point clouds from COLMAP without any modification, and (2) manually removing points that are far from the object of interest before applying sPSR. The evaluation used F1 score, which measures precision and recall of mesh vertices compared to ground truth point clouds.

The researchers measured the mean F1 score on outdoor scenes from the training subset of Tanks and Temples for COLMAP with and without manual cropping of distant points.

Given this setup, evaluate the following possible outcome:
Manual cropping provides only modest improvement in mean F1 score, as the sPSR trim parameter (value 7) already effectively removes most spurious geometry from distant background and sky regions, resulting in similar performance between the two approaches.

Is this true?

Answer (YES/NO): NO